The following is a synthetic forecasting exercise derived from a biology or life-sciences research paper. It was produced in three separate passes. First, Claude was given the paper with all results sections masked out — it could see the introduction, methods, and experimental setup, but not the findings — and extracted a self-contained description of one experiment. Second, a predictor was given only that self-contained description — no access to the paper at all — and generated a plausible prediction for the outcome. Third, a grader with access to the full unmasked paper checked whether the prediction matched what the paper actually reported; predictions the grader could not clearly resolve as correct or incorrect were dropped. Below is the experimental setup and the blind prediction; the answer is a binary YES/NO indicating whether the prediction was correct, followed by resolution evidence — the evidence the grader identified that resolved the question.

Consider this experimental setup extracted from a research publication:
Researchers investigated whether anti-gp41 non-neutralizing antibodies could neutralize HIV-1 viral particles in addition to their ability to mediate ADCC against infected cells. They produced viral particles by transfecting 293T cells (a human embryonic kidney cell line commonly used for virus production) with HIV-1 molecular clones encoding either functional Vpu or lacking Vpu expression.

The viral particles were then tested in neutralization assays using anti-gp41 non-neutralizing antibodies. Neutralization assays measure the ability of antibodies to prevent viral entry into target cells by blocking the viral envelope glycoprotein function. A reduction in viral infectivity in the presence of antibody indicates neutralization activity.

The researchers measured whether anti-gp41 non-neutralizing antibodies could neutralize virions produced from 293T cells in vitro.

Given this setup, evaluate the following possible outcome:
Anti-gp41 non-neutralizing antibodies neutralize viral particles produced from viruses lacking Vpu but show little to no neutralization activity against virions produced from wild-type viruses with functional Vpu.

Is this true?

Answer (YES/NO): NO